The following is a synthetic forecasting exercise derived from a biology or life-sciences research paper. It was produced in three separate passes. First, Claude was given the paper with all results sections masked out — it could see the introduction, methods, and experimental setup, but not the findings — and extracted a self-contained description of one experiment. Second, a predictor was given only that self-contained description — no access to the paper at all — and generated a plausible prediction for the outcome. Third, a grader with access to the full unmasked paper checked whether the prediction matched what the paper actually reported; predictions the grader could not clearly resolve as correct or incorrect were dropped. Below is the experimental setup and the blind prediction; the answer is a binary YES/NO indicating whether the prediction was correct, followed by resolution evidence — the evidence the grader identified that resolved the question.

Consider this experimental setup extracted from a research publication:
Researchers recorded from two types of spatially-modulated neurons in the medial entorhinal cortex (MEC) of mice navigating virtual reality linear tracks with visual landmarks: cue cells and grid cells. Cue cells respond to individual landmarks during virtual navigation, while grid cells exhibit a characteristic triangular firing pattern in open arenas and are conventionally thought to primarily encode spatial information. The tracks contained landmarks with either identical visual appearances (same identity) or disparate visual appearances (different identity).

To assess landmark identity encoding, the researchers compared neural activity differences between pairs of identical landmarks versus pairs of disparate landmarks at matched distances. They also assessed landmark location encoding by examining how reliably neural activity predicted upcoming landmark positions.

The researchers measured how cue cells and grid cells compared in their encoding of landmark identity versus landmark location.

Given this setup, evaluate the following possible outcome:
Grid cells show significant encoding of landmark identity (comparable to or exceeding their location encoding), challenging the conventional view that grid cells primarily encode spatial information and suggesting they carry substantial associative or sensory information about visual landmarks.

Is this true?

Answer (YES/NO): NO